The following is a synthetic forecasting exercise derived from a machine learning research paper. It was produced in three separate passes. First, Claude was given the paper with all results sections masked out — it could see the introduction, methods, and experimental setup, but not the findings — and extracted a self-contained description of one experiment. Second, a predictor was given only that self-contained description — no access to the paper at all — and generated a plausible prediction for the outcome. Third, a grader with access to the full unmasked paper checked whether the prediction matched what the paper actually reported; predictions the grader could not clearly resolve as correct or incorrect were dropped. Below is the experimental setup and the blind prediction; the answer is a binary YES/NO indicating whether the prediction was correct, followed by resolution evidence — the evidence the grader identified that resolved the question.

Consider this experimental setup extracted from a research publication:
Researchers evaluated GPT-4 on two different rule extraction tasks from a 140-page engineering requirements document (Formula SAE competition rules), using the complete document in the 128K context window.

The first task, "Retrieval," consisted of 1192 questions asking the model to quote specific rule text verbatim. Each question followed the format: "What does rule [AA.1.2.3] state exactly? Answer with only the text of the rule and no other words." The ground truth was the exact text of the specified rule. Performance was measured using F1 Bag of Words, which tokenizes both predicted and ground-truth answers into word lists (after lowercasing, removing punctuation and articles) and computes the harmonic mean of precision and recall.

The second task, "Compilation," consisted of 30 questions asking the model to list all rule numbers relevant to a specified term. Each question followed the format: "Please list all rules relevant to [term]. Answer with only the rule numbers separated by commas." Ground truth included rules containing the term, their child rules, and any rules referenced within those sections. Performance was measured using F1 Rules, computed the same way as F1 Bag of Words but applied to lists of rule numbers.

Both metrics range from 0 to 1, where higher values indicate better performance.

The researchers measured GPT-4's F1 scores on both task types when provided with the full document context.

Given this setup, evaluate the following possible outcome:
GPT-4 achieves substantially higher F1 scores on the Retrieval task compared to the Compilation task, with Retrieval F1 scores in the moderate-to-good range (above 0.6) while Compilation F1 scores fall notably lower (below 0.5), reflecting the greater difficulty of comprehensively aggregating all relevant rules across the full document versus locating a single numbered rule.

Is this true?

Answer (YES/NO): YES